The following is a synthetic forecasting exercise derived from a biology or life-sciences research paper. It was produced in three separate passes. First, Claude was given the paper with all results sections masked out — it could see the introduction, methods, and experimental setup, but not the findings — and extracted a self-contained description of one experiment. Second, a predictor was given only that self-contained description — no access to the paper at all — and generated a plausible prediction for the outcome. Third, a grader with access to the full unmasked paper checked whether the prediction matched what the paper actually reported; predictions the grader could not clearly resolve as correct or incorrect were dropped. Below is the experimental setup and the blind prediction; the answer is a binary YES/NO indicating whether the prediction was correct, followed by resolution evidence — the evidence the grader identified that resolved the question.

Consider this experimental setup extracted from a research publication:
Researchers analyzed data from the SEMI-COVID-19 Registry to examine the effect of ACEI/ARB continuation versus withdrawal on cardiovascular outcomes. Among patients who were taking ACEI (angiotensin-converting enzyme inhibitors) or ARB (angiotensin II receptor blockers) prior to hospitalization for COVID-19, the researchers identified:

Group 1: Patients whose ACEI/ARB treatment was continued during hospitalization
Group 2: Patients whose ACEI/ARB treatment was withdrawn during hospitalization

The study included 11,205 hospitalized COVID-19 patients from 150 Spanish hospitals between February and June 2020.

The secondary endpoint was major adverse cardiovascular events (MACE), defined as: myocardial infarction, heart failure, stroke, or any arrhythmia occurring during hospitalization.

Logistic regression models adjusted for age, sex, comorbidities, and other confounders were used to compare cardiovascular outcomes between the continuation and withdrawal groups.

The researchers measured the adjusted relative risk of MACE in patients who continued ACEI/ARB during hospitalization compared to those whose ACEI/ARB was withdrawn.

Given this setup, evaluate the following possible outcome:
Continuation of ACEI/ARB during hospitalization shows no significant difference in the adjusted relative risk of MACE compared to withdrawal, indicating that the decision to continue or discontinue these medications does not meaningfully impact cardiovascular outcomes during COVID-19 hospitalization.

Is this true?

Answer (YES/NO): YES